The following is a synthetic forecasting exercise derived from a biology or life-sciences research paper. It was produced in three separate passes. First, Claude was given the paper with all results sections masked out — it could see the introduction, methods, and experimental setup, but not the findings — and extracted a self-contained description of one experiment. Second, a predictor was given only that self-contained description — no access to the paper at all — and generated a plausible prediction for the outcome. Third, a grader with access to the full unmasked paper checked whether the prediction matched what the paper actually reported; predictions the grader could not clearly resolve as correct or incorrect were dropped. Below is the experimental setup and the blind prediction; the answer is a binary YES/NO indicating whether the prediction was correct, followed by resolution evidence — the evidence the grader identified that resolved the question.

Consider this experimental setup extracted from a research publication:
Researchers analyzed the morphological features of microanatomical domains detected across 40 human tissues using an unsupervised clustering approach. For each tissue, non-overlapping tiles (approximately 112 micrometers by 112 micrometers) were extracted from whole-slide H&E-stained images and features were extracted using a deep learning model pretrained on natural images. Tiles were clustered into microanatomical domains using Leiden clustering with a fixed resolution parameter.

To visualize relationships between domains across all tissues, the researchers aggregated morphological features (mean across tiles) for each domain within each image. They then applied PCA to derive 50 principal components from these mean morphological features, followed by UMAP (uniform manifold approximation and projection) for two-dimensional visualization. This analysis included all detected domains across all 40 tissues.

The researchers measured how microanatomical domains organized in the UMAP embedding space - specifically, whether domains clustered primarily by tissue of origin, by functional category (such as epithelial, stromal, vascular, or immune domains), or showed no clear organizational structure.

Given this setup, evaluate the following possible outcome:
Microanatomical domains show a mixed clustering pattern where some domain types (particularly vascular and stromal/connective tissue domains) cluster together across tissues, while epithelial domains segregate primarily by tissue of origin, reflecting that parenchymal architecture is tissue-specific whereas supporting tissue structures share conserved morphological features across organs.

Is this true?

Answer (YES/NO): NO